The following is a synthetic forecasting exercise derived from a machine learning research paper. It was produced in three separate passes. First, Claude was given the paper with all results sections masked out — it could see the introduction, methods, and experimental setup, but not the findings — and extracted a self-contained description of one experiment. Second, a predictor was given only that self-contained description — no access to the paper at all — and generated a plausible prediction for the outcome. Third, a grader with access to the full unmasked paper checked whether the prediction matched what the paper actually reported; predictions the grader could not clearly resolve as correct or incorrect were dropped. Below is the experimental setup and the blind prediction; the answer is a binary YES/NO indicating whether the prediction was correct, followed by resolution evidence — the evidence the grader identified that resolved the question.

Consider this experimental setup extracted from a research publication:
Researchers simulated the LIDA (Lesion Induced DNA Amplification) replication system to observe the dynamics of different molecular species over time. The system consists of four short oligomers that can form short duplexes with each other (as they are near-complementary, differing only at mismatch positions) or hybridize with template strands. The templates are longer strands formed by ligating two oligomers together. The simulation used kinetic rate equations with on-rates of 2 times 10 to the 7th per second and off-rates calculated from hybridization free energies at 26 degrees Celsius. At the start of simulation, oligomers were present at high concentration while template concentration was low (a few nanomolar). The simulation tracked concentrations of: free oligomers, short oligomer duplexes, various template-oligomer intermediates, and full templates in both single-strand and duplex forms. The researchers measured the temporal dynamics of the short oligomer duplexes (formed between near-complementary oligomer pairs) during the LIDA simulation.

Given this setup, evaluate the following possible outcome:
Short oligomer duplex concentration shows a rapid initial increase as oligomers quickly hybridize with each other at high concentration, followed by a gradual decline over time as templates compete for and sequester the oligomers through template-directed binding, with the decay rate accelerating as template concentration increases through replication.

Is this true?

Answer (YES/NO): YES